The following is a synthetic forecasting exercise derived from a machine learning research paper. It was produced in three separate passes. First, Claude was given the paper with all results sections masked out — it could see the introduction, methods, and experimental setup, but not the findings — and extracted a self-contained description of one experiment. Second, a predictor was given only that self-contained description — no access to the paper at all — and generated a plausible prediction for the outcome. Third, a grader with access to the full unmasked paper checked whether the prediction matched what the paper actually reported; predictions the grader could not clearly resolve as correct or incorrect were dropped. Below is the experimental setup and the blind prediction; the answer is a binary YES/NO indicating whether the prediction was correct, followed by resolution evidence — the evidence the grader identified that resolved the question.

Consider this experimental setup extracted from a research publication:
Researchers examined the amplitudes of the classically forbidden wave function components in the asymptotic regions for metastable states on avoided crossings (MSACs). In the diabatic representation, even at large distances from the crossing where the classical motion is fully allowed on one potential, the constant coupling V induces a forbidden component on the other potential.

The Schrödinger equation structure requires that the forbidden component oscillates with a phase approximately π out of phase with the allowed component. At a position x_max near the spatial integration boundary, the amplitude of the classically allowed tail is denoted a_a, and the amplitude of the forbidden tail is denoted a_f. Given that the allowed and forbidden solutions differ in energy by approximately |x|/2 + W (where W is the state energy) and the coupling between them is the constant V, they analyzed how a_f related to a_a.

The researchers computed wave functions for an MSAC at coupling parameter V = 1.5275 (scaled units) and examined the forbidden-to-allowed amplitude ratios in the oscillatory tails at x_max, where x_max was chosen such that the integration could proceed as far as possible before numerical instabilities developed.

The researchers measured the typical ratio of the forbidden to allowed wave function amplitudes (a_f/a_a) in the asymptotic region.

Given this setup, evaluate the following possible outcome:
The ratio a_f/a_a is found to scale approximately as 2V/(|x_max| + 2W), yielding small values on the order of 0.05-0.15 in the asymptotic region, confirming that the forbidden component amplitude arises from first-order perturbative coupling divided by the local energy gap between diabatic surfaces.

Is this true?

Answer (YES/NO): YES